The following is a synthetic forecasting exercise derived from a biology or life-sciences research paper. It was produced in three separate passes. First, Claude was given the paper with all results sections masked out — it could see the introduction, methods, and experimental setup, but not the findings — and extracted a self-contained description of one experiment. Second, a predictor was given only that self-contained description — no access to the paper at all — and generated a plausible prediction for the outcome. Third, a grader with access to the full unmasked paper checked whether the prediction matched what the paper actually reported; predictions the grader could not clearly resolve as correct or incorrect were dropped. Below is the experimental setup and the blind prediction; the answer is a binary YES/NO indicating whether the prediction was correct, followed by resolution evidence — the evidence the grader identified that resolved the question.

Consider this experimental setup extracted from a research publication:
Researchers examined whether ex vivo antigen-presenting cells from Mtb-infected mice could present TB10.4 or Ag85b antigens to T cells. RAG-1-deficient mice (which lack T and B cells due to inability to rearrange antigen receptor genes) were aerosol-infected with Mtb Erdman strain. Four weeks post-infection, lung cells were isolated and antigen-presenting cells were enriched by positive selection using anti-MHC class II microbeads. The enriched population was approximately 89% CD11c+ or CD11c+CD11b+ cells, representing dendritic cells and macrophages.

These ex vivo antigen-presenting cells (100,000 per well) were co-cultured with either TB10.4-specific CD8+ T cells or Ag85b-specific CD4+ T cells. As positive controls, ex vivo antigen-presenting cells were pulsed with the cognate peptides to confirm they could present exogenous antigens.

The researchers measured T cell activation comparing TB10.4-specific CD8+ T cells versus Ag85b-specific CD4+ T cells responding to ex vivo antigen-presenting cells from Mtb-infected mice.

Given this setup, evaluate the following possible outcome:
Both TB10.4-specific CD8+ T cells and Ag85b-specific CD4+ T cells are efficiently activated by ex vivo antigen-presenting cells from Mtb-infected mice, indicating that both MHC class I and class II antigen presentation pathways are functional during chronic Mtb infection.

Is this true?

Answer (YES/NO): NO